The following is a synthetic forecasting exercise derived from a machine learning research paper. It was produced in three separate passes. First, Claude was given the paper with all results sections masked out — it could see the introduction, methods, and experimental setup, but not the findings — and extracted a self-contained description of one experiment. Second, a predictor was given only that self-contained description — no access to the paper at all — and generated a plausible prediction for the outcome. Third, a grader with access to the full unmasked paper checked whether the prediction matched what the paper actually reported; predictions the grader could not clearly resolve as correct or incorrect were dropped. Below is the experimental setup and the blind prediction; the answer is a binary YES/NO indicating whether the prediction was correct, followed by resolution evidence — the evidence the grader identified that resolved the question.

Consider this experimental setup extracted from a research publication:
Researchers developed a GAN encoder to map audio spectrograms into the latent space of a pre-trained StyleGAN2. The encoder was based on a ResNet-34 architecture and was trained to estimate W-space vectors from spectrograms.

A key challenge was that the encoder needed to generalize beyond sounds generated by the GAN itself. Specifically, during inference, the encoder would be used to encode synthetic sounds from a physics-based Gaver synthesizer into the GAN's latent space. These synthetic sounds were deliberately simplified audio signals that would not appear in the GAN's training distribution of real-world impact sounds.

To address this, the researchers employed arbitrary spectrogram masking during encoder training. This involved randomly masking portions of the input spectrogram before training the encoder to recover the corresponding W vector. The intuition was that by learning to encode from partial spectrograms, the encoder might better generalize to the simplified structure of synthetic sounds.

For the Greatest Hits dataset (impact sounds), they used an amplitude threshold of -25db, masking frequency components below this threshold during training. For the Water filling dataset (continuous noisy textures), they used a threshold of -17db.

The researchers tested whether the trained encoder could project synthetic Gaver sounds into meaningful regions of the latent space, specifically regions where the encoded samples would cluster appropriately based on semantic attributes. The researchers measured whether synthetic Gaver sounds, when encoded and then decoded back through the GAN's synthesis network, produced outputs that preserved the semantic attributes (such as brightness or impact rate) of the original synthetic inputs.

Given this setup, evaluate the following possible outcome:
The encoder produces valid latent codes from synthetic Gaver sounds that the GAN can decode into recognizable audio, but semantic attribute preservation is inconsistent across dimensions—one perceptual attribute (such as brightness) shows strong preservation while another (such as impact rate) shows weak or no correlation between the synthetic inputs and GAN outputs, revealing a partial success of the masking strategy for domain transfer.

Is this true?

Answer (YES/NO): NO